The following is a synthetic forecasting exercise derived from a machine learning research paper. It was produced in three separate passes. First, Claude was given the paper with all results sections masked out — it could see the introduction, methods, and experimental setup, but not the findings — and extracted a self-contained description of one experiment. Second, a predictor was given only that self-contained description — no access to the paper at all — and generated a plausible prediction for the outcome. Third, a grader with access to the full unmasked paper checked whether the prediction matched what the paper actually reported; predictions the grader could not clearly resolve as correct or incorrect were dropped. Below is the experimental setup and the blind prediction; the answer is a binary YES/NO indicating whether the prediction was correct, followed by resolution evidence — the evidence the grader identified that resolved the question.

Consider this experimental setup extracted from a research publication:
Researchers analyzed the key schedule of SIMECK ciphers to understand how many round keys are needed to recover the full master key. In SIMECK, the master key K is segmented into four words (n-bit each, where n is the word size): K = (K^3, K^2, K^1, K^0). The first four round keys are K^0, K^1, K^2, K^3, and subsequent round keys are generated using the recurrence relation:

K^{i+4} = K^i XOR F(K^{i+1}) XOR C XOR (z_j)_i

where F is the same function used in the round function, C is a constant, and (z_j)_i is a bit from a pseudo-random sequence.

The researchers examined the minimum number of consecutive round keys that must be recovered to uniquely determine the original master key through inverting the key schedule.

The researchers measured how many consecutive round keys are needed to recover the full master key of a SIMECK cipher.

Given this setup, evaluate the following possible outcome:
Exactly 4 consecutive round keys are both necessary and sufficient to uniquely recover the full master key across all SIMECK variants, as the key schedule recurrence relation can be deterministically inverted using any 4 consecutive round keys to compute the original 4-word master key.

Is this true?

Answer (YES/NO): YES